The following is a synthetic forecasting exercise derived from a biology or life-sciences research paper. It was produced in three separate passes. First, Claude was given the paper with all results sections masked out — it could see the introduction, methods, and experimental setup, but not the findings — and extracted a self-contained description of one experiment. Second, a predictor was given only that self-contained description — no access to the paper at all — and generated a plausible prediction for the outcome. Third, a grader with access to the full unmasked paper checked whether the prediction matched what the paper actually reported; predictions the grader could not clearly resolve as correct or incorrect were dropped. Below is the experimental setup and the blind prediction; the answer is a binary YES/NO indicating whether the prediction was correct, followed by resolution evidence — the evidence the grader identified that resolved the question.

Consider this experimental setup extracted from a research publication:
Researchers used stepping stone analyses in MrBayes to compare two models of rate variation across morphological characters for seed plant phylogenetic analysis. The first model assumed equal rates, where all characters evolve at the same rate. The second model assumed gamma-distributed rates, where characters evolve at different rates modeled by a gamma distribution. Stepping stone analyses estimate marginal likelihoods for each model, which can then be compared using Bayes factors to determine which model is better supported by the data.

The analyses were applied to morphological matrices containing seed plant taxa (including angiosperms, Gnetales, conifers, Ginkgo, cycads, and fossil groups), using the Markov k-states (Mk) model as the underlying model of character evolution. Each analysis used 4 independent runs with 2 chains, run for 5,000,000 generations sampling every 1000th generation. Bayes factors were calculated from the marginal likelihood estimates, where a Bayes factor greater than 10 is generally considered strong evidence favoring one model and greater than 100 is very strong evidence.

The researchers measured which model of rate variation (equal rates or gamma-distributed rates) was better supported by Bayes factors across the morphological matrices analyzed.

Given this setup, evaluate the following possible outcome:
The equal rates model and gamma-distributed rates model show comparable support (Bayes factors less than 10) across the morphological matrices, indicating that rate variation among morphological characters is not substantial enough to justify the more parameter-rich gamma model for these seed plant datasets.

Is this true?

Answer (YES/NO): NO